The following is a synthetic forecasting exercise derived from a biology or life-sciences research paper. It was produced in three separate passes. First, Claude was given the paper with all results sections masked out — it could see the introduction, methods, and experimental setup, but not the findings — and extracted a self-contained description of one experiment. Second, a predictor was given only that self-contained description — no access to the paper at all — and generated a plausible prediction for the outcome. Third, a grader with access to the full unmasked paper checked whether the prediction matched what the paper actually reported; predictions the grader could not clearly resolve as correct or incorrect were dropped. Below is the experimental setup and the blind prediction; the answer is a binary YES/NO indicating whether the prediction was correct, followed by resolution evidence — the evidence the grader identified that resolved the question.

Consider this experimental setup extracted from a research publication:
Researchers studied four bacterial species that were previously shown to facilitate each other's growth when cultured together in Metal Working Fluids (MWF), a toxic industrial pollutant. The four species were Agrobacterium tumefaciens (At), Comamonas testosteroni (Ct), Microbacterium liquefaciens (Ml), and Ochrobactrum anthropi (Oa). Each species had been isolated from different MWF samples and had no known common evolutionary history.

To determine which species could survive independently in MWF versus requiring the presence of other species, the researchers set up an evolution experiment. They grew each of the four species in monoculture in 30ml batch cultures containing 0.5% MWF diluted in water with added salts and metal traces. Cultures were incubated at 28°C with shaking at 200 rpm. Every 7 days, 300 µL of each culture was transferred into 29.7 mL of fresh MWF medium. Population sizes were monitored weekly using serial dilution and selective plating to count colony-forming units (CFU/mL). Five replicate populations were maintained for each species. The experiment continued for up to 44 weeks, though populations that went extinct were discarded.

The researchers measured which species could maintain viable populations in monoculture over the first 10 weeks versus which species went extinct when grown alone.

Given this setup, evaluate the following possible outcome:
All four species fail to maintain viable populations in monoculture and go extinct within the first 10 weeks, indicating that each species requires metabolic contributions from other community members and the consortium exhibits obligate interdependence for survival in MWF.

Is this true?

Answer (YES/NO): NO